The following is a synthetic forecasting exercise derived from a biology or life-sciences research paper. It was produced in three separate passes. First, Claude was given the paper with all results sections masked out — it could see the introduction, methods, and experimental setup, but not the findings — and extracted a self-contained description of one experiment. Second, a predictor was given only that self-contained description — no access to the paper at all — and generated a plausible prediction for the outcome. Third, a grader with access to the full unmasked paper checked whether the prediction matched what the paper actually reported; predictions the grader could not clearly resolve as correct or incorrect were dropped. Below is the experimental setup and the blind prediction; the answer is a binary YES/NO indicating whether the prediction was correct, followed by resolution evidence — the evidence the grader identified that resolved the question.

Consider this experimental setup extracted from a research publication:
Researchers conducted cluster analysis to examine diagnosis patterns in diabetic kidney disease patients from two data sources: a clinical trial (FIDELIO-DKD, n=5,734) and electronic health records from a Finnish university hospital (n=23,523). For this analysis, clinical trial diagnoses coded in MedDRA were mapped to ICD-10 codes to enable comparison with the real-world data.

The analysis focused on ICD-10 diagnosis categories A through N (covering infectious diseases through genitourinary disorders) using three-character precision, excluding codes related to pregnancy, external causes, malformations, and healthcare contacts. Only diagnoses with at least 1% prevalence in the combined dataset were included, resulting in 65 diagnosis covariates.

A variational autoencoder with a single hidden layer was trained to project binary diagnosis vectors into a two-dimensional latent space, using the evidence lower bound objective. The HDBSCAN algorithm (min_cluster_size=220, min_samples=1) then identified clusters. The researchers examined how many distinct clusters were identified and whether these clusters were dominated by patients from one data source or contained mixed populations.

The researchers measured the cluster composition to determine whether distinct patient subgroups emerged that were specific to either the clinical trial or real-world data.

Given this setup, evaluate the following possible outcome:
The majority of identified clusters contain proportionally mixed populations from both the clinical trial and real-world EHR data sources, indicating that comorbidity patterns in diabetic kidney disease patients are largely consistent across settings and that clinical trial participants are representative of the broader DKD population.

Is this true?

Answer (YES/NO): NO